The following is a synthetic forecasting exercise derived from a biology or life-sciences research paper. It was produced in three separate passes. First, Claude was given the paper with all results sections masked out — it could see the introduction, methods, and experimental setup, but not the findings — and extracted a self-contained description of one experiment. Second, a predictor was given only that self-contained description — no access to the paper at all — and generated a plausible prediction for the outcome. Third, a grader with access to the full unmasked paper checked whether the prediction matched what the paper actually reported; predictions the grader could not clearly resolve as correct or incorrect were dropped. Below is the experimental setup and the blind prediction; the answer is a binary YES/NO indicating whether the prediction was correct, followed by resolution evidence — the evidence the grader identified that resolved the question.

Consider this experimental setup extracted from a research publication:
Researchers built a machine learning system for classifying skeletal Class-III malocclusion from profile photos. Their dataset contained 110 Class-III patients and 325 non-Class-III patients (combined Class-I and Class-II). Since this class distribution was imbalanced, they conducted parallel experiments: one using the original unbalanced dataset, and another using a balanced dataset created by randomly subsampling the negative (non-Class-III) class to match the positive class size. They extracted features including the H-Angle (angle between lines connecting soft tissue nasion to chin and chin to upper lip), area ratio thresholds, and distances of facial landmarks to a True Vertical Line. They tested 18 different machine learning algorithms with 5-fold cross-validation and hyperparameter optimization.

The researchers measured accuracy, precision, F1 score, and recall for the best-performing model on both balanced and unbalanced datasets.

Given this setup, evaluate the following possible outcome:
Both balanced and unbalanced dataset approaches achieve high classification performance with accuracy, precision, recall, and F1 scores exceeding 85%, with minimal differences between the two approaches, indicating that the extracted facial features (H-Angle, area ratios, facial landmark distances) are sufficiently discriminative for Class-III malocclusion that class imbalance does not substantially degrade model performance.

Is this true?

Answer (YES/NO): NO